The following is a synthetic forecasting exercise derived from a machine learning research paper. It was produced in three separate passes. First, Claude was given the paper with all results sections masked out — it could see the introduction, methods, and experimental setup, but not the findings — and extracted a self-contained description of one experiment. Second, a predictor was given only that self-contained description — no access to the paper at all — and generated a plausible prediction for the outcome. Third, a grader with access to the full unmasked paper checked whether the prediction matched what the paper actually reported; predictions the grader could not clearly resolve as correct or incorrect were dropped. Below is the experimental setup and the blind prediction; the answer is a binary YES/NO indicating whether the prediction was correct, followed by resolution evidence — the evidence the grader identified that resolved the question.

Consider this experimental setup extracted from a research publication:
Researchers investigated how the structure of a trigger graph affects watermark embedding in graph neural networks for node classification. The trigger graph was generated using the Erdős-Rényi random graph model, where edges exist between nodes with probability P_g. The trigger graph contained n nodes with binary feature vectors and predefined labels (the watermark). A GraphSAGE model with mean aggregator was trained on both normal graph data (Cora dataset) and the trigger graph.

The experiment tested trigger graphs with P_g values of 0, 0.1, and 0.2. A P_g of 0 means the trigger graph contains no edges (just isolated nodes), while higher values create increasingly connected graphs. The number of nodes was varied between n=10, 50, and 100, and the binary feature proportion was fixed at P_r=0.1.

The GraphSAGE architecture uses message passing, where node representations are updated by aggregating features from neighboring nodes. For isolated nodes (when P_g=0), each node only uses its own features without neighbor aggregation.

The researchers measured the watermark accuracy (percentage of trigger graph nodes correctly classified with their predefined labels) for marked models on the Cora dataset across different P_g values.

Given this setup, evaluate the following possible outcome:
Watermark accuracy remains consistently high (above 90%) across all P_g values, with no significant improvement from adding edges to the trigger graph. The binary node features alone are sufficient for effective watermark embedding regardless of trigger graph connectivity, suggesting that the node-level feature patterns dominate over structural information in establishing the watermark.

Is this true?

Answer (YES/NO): NO